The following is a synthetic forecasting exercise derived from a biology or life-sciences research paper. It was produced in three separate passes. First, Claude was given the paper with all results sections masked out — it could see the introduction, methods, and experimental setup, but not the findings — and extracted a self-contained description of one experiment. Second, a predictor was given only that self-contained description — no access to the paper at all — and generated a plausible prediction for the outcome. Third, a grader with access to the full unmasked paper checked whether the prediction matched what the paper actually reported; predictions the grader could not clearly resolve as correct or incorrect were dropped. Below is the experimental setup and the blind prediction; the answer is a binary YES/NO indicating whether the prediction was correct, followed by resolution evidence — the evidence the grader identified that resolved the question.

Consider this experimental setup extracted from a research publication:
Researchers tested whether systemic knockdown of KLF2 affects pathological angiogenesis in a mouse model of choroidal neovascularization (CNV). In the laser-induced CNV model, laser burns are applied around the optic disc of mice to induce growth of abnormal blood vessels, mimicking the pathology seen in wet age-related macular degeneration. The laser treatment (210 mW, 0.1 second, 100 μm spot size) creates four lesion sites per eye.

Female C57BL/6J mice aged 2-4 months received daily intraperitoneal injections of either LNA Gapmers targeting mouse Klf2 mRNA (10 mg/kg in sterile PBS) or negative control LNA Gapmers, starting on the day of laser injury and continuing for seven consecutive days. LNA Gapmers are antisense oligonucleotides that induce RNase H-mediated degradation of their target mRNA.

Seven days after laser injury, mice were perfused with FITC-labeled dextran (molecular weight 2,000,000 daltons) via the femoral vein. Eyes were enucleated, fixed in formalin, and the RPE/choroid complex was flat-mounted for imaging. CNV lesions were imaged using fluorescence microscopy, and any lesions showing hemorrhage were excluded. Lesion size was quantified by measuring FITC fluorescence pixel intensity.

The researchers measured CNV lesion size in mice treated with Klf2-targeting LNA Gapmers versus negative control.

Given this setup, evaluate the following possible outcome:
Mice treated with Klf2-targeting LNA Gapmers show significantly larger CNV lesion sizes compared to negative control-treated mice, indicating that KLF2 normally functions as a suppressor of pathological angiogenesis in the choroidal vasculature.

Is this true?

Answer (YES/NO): YES